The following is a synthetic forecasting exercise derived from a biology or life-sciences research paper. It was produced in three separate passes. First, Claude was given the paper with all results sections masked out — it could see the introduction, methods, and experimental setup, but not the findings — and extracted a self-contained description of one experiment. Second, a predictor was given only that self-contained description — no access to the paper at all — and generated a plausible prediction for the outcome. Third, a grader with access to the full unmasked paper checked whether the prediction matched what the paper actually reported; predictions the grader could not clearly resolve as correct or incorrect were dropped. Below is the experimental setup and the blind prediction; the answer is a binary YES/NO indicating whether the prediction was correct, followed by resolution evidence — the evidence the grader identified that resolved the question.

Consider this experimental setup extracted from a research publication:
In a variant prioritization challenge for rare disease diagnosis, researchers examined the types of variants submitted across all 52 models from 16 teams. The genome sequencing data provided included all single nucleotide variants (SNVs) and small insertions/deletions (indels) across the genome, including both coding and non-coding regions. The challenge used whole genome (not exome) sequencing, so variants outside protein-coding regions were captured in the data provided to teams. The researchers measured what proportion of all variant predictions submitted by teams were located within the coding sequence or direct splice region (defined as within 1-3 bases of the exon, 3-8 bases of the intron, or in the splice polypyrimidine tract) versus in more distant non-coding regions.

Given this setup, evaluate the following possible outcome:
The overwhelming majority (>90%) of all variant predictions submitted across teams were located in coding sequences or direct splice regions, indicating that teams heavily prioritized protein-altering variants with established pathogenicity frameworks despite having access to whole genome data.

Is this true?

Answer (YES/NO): NO